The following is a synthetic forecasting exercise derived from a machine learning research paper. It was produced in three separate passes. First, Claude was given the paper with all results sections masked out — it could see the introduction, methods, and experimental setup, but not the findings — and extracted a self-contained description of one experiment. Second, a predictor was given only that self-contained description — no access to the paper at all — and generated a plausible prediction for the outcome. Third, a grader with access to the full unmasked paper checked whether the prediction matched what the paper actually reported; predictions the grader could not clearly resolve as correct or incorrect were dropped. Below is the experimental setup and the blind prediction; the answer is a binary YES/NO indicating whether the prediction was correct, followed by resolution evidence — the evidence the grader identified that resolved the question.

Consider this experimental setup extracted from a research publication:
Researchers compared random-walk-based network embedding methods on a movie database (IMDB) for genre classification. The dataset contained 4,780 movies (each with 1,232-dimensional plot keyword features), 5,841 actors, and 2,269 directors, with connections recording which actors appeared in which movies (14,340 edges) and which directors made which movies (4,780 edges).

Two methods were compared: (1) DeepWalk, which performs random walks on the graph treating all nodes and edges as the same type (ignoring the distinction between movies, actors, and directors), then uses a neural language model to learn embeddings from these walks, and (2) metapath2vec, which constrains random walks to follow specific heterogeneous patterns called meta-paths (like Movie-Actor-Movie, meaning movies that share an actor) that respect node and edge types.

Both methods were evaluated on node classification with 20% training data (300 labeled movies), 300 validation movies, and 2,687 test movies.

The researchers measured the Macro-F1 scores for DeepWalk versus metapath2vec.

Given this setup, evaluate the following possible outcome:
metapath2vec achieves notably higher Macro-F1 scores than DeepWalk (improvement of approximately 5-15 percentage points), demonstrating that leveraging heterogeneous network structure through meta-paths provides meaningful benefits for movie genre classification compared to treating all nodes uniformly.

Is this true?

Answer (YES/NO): NO